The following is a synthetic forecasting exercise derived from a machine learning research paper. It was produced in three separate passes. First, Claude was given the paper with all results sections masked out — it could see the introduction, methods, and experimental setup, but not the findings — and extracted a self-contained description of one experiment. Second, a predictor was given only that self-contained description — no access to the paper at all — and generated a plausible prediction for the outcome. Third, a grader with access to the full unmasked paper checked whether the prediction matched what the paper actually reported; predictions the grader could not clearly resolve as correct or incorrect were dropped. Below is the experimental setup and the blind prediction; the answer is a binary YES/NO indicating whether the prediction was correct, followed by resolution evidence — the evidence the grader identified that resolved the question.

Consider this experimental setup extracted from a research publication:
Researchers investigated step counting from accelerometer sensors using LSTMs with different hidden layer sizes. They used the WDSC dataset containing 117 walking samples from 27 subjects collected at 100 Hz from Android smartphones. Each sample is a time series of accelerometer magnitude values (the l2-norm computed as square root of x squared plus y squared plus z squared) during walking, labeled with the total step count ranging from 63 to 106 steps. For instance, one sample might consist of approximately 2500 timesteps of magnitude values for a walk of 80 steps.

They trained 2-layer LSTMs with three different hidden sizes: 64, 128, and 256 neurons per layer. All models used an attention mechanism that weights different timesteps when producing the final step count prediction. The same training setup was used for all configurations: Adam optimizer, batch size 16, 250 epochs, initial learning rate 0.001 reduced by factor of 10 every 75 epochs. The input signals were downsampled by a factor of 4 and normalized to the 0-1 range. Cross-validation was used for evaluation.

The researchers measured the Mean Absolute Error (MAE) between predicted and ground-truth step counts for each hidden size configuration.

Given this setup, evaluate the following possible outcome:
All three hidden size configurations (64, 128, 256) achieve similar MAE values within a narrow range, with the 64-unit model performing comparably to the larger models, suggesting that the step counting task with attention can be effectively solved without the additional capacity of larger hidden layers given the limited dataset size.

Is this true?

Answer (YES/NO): NO